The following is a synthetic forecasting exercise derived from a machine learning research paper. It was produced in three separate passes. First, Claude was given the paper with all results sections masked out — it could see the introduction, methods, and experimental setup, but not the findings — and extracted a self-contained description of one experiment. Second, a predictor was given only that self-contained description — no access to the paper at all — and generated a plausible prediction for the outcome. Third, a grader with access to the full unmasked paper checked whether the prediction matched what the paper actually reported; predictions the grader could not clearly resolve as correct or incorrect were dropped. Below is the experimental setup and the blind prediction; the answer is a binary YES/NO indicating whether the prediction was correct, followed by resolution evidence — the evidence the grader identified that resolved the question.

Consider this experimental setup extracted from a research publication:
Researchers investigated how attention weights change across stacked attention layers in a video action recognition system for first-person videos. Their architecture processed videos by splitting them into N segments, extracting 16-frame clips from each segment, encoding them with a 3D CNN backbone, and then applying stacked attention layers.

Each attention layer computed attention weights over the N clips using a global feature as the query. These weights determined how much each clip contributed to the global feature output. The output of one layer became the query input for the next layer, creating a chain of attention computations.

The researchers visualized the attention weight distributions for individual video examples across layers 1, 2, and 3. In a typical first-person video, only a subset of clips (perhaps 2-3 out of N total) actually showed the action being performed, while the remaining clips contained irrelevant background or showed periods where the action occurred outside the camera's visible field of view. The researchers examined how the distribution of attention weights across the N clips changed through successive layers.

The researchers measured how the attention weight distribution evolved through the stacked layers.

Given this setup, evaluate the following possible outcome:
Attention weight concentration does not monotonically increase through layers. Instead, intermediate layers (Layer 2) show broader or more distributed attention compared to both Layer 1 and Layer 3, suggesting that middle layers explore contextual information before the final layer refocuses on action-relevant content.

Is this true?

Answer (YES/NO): NO